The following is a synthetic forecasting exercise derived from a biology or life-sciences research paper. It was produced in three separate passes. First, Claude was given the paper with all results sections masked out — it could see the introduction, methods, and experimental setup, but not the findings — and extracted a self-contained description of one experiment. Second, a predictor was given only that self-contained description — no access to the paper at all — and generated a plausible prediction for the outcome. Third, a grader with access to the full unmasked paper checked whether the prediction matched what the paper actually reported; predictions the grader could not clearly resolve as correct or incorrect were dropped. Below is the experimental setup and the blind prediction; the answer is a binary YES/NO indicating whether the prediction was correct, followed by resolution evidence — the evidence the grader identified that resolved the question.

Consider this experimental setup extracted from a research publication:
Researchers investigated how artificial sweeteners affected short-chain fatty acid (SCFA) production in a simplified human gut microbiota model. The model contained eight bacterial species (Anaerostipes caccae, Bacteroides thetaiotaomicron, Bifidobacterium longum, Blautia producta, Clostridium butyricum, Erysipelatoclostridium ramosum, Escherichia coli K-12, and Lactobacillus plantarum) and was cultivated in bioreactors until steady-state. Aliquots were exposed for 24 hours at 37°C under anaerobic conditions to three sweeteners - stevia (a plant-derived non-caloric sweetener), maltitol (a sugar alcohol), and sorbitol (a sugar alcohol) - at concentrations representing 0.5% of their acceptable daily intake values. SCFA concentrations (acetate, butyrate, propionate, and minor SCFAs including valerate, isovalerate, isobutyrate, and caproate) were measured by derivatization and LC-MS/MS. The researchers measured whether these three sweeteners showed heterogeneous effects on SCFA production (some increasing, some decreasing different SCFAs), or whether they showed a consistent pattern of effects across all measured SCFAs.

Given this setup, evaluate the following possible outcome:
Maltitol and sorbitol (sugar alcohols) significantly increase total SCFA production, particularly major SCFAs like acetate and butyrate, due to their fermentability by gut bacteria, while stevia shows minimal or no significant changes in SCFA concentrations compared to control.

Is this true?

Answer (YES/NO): NO